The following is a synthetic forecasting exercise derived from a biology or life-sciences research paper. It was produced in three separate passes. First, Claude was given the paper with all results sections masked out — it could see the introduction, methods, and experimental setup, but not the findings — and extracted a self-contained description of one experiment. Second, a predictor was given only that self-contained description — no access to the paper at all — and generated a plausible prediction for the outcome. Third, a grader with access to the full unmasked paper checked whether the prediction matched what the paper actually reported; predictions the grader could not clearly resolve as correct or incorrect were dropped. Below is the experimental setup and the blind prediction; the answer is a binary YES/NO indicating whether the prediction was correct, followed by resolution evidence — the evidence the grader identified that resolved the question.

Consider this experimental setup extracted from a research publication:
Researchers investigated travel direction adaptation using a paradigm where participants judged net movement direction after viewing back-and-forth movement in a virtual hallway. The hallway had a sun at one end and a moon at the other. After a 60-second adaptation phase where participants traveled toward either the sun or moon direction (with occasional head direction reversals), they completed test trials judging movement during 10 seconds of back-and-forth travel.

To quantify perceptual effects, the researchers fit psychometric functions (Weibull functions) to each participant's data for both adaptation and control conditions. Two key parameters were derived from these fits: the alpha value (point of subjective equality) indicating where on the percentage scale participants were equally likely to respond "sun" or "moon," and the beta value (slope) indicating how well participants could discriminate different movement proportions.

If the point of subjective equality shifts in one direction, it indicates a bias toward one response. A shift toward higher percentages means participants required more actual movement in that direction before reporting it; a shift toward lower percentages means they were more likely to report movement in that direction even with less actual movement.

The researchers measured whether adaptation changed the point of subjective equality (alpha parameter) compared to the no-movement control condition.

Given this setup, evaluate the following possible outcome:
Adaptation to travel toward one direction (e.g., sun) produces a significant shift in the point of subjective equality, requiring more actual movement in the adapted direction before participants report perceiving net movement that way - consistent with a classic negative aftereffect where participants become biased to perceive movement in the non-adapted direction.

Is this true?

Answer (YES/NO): NO